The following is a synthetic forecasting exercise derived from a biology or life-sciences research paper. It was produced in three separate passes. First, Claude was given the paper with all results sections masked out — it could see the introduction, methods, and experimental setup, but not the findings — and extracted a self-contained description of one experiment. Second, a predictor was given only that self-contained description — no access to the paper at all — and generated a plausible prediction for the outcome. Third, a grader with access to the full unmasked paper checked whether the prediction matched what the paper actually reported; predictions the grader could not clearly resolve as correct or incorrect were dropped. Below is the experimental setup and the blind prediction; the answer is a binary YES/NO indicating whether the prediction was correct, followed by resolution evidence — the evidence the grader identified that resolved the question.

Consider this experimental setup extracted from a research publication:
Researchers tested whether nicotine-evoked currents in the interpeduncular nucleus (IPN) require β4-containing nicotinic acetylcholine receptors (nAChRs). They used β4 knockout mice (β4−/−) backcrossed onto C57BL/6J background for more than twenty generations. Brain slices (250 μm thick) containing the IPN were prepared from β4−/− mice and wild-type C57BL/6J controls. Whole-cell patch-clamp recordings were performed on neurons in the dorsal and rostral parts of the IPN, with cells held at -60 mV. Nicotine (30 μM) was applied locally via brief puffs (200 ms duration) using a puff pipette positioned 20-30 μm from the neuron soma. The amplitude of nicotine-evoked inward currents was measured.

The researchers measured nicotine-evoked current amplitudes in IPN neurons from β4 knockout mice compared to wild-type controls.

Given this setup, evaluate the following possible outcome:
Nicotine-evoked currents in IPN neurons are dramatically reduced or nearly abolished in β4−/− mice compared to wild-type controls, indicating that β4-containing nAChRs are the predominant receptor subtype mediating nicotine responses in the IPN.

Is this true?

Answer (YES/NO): YES